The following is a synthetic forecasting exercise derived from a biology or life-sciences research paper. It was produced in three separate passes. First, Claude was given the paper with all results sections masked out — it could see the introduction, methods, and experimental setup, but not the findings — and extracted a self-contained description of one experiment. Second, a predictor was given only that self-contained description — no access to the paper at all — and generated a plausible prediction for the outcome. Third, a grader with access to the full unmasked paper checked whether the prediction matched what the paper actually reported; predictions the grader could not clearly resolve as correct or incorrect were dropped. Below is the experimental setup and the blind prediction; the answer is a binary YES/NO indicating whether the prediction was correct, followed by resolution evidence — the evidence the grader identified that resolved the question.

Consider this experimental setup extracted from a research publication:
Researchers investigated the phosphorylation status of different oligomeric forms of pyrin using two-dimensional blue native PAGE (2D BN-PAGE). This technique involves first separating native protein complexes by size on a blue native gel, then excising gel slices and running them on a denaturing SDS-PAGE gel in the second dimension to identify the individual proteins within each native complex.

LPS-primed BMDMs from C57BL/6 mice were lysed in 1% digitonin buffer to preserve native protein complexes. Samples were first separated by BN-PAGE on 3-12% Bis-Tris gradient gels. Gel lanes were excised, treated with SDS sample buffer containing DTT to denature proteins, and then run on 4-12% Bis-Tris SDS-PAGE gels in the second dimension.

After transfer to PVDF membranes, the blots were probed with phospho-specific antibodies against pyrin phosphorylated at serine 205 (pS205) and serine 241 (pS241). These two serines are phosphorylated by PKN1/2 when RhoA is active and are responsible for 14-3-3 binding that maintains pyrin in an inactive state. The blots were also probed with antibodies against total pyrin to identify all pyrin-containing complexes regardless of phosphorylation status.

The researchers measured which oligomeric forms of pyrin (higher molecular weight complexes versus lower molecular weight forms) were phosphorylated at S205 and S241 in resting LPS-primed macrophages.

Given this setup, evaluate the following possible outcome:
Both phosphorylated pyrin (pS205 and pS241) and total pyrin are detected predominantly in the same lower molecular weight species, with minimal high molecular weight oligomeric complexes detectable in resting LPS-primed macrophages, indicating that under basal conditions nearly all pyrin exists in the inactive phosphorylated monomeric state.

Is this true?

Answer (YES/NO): NO